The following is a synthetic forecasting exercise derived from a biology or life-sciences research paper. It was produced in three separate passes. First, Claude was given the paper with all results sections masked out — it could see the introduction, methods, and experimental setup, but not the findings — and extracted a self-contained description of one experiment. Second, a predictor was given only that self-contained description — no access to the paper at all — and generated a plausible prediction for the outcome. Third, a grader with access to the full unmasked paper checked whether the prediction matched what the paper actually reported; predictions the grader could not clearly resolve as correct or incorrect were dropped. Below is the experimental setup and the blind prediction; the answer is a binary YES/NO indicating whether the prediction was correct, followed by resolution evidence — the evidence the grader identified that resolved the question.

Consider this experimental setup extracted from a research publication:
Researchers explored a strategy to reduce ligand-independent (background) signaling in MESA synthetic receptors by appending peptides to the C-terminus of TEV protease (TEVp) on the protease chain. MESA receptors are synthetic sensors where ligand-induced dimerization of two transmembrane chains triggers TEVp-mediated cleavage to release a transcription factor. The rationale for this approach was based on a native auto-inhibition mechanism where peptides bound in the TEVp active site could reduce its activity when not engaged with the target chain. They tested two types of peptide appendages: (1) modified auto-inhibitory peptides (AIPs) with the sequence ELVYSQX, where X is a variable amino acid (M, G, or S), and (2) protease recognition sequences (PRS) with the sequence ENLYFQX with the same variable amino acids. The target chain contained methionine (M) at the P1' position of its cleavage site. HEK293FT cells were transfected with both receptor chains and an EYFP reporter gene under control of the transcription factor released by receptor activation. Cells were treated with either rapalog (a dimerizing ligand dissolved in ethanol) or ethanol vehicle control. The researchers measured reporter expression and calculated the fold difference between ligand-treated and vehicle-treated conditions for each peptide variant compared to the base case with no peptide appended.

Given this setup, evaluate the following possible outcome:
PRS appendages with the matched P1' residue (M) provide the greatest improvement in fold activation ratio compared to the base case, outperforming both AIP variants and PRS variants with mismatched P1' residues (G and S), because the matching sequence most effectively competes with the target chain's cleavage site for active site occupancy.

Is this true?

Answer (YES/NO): NO